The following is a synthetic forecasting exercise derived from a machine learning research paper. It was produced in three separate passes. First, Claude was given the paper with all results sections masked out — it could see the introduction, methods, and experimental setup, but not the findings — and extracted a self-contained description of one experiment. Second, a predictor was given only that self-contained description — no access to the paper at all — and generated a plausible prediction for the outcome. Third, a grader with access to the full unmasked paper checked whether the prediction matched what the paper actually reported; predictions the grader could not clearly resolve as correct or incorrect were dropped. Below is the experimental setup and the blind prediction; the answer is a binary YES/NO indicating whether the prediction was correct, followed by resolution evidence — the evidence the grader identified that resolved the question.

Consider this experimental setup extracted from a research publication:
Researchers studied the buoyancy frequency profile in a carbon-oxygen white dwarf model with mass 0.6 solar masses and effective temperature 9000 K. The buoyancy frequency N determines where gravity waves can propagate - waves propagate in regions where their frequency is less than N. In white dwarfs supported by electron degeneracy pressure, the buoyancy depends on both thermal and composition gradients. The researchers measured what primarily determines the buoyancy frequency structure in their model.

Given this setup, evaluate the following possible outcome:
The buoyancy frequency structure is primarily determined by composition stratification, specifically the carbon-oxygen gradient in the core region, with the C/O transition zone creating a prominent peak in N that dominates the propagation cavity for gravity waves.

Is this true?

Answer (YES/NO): YES